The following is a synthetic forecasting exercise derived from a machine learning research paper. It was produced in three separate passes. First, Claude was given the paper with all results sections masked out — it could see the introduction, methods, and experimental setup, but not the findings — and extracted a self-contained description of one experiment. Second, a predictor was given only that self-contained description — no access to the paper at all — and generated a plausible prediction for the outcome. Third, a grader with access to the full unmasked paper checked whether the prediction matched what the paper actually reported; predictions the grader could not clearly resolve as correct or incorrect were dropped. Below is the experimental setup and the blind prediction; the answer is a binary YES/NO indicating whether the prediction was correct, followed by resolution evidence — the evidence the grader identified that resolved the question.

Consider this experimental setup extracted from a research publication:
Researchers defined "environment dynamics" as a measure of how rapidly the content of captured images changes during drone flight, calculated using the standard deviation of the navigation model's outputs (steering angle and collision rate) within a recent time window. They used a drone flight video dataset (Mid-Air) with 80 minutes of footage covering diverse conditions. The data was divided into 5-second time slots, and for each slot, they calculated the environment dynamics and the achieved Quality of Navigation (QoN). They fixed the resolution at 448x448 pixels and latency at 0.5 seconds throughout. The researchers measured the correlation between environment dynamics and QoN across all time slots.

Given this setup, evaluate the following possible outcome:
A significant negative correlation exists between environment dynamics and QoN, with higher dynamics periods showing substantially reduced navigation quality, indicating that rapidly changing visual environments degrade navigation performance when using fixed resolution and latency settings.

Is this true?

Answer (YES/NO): YES